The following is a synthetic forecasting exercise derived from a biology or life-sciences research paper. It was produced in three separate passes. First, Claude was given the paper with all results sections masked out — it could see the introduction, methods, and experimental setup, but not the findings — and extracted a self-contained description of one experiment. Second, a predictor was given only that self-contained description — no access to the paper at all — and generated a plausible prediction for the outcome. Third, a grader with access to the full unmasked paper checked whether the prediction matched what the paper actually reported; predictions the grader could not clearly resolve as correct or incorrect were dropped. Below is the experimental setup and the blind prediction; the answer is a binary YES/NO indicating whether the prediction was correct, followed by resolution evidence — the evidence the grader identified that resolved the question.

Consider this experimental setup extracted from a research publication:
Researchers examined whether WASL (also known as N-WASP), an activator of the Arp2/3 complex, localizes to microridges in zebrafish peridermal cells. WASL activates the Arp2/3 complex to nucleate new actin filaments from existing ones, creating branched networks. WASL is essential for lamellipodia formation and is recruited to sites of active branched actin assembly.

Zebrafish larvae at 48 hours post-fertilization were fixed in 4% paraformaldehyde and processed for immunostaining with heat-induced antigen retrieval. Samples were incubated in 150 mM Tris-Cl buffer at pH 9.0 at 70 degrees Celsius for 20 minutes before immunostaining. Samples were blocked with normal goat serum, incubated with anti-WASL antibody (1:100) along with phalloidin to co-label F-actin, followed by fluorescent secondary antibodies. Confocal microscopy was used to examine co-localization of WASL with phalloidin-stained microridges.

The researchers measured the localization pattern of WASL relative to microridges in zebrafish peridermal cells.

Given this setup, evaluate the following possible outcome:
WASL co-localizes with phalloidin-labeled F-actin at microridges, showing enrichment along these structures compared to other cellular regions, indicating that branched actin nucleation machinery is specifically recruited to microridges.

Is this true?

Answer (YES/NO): YES